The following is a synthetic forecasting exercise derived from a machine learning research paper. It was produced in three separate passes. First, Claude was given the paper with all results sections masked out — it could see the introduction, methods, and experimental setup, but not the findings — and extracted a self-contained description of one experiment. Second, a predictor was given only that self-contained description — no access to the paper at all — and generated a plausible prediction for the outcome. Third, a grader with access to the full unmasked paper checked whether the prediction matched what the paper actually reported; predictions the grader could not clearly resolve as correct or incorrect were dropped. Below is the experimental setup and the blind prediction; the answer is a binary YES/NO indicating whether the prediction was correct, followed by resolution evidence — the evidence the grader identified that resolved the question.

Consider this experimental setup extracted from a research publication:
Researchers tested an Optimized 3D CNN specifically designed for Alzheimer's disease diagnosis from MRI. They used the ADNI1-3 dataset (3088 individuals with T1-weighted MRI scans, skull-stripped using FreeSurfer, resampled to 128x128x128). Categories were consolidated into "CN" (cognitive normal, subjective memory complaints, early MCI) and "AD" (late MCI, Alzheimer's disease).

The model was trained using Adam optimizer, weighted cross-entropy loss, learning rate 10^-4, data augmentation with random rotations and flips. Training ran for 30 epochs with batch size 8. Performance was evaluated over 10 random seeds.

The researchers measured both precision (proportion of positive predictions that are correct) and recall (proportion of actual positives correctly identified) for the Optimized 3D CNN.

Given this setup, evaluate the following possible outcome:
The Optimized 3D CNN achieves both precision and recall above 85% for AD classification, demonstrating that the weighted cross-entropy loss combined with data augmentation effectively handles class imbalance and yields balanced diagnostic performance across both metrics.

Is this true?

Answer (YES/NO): NO